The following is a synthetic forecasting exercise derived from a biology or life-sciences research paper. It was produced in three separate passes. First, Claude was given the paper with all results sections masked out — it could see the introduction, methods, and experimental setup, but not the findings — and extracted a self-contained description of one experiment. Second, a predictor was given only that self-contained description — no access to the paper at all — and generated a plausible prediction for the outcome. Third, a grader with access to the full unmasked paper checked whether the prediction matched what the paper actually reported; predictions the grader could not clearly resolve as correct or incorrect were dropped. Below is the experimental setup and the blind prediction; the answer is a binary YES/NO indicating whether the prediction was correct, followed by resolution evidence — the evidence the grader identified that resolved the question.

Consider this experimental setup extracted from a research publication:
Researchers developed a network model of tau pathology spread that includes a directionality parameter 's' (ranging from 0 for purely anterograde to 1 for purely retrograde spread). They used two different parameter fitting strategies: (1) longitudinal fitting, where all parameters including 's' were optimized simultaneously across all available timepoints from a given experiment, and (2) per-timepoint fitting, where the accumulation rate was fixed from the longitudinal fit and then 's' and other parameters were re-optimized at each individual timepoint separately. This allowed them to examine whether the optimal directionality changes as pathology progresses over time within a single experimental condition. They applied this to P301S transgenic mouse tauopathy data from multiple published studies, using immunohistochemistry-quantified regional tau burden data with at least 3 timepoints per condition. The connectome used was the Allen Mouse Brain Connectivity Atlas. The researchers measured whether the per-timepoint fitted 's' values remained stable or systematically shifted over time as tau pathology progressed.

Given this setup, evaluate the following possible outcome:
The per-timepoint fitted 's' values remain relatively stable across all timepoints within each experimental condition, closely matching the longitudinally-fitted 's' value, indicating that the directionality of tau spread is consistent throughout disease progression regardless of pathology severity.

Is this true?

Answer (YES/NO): YES